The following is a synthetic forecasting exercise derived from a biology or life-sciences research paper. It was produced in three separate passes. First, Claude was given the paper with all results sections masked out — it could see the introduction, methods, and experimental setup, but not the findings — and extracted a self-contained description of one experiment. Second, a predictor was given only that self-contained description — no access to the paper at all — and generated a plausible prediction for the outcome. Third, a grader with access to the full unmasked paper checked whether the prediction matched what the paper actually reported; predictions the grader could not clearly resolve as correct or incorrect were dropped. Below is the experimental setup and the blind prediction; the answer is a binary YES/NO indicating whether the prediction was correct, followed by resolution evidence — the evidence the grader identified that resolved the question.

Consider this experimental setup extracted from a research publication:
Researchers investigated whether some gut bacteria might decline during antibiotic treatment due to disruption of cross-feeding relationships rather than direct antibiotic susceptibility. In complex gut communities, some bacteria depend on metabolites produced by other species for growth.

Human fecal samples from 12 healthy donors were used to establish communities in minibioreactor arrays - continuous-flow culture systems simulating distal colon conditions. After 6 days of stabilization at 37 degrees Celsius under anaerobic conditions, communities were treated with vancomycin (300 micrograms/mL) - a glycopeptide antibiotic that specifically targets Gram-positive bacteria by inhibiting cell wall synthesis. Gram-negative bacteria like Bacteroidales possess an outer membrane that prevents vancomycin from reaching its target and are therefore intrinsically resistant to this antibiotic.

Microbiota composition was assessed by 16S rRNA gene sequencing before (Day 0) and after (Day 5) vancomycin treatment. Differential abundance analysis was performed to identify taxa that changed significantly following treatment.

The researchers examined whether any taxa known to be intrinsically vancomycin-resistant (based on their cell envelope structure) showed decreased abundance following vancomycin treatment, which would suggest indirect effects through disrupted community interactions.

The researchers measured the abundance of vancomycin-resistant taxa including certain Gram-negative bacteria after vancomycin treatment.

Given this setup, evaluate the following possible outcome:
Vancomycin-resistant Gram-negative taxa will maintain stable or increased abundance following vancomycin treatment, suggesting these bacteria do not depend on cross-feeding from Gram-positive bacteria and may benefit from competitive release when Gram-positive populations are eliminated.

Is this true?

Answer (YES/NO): NO